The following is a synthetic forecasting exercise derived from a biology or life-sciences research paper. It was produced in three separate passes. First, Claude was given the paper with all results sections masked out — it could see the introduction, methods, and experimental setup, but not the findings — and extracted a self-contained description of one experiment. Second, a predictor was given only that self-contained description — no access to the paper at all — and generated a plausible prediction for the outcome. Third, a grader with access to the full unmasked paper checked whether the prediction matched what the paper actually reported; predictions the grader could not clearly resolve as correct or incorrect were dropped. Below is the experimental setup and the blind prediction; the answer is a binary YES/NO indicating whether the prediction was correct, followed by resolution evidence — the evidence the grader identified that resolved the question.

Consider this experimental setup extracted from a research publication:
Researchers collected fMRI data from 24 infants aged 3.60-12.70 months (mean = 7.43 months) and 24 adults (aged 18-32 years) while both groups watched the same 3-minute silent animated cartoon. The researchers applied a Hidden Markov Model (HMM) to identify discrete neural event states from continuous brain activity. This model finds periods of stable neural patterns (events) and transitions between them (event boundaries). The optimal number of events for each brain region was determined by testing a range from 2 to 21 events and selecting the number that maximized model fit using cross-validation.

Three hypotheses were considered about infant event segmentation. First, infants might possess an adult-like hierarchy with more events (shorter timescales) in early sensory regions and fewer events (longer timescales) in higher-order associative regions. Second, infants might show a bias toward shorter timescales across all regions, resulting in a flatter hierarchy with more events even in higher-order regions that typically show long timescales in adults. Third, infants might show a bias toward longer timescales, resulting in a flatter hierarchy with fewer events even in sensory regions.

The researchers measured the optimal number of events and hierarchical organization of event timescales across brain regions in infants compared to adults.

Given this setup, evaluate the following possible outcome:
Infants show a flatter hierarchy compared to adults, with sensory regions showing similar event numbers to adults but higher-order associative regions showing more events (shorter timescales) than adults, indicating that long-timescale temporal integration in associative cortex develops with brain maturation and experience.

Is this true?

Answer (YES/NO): NO